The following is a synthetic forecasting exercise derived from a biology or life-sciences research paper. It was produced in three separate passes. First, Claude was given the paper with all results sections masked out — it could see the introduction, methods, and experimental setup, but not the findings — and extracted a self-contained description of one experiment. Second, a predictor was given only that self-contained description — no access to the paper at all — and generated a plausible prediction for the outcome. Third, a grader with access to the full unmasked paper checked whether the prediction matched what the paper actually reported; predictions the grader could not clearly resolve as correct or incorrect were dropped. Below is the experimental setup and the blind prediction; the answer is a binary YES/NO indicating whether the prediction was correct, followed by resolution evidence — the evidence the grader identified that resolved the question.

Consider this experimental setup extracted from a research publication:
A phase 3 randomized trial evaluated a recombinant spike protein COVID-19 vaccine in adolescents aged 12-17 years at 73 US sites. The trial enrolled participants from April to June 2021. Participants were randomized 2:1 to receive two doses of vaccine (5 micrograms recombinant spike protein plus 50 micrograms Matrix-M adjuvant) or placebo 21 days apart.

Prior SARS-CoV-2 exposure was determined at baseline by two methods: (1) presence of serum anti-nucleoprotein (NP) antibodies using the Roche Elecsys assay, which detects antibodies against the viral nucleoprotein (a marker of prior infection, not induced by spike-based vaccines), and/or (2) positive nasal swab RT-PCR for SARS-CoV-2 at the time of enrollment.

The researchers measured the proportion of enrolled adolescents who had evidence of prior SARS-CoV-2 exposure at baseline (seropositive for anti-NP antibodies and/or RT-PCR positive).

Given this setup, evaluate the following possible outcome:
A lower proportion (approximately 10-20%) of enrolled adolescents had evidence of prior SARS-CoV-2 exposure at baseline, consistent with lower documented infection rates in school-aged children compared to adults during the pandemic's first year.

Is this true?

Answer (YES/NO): YES